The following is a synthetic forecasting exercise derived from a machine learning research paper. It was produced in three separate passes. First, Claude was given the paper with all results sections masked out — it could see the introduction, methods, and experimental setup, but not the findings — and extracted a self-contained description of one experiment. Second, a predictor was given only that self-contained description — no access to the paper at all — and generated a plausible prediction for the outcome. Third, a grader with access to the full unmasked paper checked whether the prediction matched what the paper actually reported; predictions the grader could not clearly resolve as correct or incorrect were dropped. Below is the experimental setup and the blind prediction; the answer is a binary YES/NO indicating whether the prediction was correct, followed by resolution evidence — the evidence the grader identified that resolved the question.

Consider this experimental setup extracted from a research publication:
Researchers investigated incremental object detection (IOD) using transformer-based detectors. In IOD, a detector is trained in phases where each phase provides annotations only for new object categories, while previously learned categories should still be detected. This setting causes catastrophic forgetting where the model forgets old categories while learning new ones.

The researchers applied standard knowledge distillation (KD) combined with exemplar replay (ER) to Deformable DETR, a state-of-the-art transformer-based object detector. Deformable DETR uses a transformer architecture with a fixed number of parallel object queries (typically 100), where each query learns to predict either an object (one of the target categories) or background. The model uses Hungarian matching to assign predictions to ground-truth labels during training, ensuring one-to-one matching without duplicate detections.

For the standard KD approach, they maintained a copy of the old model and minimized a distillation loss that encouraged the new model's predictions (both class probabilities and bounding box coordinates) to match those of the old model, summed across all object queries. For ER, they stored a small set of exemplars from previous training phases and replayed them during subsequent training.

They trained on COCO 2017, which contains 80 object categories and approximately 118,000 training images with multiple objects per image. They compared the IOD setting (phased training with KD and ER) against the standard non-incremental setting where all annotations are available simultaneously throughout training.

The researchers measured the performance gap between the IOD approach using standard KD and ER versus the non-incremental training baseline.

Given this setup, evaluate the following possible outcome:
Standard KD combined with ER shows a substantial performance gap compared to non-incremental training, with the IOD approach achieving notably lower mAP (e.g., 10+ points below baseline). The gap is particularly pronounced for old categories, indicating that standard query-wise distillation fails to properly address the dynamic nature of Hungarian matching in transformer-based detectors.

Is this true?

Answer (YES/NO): YES